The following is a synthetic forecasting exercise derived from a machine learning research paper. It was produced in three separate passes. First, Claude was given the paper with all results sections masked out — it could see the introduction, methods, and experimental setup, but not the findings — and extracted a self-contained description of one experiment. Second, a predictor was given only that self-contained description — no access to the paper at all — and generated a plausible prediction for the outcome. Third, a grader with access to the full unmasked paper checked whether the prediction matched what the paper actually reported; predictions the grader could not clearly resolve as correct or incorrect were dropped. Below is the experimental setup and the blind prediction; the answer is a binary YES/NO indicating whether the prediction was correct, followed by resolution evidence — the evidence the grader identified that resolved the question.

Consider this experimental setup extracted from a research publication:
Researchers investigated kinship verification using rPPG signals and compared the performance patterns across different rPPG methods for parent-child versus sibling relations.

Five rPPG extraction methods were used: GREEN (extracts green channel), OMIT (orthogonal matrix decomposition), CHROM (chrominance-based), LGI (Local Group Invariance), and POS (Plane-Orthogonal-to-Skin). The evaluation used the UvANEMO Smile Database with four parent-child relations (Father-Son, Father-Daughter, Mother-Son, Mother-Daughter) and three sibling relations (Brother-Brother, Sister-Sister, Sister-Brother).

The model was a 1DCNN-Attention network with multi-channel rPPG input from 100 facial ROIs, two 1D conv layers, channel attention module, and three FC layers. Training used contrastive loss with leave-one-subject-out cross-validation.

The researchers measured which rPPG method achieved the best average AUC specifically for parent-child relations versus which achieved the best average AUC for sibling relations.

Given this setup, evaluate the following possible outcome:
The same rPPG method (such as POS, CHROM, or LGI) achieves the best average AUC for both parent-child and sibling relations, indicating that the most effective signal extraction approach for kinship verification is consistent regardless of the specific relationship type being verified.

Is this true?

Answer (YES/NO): NO